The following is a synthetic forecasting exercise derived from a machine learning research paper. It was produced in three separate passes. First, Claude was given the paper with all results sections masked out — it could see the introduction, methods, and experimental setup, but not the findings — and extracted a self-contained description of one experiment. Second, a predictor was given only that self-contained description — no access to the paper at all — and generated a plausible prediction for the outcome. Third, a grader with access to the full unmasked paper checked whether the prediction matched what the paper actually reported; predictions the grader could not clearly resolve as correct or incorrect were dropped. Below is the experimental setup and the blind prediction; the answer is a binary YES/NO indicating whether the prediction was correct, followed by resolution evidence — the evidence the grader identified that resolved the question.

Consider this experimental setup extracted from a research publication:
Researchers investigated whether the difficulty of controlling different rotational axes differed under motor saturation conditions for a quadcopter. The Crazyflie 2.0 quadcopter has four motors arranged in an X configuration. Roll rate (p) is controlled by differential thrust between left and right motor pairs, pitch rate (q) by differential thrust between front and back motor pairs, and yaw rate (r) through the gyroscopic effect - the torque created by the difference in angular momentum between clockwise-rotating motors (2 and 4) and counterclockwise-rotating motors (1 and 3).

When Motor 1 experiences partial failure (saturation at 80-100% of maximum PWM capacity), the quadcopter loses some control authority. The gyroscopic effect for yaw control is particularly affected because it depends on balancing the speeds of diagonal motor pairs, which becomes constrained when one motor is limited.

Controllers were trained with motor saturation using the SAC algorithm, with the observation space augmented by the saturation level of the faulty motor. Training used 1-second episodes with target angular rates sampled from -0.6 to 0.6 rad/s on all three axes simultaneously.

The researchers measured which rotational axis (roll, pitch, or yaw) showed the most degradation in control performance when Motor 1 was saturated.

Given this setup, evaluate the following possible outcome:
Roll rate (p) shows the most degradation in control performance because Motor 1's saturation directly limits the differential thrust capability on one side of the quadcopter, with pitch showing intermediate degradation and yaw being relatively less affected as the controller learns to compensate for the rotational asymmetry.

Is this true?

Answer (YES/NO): NO